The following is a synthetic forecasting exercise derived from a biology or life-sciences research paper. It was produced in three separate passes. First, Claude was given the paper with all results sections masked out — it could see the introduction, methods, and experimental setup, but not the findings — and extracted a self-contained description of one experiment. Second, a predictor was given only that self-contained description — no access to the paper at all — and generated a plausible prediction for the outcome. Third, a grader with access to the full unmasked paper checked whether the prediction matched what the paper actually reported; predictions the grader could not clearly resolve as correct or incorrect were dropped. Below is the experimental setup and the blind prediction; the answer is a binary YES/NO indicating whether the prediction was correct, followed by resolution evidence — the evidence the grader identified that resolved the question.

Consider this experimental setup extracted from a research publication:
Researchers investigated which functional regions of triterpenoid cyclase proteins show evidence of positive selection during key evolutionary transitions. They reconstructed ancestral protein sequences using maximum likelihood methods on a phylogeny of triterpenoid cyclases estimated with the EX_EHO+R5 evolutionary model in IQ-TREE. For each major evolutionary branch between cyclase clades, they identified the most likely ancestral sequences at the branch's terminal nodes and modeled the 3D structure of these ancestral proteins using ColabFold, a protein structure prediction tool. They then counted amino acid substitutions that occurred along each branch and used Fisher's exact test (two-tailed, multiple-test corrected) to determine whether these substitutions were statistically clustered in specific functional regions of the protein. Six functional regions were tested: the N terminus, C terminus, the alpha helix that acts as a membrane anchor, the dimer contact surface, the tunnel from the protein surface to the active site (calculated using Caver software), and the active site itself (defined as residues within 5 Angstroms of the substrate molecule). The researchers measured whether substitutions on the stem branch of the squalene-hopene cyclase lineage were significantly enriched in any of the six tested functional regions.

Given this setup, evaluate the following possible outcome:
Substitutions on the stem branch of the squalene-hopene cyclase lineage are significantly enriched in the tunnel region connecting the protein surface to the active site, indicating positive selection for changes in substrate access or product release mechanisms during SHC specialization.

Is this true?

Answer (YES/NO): NO